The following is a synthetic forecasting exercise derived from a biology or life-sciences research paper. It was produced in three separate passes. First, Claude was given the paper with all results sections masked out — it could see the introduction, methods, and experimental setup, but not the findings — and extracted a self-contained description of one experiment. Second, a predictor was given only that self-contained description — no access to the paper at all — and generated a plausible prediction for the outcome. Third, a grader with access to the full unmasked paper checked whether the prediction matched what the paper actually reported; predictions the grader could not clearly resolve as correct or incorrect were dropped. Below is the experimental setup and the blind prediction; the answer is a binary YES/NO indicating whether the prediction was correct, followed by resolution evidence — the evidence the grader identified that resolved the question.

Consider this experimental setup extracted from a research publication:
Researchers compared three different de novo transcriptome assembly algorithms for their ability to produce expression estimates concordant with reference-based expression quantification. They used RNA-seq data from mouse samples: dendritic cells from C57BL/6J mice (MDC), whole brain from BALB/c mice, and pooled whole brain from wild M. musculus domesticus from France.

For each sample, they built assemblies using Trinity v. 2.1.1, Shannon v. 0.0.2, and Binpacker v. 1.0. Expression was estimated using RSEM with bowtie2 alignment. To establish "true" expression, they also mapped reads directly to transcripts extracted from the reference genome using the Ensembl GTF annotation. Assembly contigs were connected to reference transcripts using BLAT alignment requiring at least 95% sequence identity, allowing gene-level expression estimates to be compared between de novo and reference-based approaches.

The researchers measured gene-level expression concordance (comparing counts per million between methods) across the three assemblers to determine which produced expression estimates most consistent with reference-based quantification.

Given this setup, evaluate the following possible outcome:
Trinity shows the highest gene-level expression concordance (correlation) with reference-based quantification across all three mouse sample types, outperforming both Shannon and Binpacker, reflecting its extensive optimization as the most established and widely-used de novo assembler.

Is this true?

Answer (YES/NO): YES